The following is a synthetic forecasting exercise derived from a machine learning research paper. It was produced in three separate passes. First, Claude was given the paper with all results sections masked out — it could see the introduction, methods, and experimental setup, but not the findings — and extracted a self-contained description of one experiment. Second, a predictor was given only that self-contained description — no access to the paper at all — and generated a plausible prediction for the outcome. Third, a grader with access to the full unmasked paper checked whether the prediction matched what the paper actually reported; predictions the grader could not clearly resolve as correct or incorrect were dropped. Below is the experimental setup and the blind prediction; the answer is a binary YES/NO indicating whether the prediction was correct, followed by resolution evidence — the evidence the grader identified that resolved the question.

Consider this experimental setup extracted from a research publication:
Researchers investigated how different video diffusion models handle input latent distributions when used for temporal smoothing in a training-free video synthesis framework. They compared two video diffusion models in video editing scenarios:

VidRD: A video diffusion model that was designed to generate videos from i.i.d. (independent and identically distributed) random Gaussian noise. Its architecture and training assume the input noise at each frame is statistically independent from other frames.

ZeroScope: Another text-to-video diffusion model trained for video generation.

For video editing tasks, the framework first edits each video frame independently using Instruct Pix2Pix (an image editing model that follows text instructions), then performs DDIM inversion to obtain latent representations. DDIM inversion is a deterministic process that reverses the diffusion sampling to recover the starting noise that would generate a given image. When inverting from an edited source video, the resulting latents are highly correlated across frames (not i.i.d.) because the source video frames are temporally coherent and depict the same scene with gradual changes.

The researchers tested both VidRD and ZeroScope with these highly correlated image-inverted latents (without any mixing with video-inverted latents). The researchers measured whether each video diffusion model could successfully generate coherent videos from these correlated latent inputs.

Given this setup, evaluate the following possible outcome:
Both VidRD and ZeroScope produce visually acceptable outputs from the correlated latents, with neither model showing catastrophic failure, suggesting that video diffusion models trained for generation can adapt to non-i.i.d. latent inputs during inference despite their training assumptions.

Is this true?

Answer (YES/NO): NO